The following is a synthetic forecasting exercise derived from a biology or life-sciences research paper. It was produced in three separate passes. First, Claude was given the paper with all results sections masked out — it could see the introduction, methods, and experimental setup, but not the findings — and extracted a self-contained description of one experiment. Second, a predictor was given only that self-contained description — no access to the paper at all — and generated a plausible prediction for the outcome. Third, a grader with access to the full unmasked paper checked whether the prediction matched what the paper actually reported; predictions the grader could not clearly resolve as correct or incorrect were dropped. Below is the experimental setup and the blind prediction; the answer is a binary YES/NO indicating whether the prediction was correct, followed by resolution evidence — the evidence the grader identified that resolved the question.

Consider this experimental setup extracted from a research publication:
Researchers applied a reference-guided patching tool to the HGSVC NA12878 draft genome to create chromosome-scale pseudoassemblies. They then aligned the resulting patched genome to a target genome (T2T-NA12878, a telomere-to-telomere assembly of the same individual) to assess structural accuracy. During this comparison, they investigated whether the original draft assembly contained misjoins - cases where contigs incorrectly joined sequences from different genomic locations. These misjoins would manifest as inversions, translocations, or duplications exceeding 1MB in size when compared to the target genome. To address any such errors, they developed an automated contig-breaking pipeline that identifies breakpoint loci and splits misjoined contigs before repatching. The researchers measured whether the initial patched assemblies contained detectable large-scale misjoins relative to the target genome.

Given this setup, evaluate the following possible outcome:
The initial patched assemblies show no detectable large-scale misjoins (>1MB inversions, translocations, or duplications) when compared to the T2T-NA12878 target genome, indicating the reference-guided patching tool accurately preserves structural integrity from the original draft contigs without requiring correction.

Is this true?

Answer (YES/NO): NO